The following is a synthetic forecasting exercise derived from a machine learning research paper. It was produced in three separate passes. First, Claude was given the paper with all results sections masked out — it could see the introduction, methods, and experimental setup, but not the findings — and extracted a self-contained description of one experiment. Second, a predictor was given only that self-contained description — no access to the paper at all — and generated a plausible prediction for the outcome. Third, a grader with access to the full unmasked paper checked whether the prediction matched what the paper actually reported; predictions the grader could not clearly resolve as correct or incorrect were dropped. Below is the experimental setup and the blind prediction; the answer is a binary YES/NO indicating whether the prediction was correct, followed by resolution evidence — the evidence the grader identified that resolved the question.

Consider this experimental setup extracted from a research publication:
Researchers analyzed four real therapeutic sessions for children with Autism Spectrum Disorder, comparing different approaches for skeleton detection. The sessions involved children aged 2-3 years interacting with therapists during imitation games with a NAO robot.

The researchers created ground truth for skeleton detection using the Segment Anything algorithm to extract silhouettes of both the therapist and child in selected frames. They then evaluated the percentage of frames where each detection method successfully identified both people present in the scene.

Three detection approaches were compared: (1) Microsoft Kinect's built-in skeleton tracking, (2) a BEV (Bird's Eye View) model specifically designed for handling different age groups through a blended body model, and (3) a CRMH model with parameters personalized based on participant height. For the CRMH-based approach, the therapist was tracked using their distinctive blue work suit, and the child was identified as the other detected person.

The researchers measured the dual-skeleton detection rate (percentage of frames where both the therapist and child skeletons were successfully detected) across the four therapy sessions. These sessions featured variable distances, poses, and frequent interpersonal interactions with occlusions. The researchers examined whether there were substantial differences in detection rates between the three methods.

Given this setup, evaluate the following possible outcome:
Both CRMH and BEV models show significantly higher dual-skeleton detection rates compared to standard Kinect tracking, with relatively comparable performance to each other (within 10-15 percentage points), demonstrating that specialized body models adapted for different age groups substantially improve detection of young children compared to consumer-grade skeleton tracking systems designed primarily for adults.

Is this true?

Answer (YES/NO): NO